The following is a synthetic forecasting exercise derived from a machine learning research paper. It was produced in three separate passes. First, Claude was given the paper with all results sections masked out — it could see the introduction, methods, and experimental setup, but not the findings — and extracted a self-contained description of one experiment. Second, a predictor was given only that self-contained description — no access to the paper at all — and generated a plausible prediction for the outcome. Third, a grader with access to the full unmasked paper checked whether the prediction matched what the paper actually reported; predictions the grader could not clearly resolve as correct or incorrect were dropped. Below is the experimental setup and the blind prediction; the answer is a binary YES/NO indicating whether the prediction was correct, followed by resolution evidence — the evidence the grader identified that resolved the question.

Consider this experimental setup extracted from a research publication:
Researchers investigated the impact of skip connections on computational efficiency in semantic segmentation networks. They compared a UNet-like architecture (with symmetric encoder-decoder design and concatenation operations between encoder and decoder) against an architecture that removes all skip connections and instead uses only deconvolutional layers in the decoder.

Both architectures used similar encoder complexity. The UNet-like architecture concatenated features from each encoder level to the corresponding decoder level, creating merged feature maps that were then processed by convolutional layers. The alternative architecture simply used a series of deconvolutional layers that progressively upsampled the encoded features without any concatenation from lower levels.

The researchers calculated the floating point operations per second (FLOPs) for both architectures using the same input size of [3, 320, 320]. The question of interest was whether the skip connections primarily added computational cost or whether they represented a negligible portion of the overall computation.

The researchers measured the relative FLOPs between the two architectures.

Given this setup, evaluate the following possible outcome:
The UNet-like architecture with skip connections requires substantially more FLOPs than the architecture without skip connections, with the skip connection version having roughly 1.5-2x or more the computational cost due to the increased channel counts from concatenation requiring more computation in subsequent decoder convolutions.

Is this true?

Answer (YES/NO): YES